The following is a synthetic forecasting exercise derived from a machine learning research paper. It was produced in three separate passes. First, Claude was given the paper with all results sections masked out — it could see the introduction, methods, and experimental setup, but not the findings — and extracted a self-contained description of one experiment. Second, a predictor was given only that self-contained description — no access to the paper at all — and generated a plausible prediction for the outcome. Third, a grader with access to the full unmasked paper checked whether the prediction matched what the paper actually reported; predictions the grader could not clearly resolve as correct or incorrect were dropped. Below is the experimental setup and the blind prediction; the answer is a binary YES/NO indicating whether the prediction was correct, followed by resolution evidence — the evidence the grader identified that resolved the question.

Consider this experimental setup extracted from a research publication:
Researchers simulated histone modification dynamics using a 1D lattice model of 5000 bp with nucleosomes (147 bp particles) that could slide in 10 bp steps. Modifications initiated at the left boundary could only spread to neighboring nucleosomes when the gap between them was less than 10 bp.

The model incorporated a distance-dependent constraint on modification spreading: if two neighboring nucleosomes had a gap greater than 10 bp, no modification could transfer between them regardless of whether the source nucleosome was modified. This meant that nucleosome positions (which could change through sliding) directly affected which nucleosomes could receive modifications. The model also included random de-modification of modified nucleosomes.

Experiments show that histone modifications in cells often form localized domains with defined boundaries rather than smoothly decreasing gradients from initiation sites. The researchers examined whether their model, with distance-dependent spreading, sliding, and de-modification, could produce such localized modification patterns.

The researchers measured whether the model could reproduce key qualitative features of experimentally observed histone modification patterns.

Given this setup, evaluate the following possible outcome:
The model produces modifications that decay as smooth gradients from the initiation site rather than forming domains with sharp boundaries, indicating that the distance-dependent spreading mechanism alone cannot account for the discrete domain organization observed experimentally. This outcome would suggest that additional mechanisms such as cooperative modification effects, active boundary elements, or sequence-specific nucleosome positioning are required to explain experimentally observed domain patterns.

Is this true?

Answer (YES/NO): NO